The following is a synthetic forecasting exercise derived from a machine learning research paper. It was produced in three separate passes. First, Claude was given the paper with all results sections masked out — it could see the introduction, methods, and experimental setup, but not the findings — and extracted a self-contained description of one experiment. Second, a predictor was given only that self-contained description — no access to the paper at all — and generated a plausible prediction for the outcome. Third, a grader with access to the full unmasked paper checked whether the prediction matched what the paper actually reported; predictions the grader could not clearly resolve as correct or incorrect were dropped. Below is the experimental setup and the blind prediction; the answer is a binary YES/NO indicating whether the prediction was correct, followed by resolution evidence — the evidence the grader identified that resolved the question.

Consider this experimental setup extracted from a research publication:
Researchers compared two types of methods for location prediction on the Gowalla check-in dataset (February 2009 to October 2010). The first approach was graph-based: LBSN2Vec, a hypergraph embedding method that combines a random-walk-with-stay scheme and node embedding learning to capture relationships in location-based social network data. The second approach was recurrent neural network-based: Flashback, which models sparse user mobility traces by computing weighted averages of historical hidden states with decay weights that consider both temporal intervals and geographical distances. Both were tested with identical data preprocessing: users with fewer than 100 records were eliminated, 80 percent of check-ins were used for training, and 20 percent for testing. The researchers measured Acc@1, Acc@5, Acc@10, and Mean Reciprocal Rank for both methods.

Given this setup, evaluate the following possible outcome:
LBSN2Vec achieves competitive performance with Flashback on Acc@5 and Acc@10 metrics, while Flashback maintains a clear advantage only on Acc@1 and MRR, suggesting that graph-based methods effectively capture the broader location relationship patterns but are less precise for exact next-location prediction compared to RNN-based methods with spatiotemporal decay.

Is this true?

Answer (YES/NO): NO